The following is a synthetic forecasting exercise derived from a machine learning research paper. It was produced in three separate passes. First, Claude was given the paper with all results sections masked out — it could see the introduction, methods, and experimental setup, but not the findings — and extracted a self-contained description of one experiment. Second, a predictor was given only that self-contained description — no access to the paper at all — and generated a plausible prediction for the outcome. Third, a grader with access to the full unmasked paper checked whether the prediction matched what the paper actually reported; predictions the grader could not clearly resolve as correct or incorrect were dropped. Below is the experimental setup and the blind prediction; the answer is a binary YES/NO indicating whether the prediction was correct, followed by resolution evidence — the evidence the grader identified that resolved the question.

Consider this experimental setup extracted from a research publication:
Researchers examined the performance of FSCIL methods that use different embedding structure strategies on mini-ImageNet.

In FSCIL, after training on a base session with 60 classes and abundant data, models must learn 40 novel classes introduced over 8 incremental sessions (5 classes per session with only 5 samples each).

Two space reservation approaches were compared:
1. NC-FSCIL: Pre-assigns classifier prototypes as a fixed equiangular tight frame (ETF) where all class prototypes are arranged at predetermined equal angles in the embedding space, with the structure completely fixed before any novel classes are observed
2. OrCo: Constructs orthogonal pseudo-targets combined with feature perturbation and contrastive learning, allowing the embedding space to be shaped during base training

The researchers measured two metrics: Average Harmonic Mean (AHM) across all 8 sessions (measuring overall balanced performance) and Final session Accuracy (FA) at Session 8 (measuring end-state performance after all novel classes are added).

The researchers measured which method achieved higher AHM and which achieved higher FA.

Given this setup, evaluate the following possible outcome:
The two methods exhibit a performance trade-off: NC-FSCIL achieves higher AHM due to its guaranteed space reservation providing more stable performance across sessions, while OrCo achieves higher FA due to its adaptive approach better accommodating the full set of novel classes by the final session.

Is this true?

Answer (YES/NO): NO